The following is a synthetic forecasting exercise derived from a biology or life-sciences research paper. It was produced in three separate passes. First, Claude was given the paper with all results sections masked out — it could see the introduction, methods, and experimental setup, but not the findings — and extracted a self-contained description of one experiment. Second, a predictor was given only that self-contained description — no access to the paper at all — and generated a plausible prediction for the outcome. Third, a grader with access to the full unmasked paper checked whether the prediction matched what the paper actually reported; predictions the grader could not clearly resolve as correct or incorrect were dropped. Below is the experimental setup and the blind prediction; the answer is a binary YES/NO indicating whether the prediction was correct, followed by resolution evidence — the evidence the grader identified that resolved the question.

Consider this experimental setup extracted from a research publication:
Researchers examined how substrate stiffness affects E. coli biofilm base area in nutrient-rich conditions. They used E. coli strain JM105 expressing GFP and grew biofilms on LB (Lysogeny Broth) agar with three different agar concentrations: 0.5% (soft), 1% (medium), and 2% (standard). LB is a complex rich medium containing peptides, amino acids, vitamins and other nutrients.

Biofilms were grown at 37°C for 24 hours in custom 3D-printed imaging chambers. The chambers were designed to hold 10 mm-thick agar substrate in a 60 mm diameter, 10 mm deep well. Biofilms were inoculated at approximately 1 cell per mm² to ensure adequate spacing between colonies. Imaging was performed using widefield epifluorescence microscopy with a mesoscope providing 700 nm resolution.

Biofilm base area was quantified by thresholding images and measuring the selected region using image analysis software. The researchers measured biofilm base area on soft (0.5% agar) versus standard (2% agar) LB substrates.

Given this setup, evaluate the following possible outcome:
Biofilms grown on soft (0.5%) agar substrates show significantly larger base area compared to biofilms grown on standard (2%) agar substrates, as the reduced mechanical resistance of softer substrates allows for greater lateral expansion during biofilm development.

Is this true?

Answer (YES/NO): YES